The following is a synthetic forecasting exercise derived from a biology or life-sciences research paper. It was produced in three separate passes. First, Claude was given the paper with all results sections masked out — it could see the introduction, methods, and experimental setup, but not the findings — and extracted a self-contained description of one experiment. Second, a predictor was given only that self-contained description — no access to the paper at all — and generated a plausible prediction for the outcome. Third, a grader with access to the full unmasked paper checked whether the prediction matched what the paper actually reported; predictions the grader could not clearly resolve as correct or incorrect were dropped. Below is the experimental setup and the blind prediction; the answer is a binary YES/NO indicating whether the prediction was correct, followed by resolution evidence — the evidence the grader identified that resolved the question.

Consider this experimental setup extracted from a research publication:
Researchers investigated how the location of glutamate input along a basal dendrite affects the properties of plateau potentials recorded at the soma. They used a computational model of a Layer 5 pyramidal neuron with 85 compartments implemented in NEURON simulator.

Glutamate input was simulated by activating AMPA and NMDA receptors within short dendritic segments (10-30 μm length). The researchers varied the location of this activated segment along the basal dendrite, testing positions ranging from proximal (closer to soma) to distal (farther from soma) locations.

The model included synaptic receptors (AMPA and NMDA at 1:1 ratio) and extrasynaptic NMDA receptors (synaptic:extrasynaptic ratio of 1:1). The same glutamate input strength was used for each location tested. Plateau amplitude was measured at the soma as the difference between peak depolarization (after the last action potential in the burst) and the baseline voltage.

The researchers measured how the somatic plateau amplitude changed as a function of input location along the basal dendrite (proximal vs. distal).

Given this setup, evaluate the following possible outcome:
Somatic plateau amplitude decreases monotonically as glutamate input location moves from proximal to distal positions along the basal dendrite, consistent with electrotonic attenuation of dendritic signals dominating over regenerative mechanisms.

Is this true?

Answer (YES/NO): YES